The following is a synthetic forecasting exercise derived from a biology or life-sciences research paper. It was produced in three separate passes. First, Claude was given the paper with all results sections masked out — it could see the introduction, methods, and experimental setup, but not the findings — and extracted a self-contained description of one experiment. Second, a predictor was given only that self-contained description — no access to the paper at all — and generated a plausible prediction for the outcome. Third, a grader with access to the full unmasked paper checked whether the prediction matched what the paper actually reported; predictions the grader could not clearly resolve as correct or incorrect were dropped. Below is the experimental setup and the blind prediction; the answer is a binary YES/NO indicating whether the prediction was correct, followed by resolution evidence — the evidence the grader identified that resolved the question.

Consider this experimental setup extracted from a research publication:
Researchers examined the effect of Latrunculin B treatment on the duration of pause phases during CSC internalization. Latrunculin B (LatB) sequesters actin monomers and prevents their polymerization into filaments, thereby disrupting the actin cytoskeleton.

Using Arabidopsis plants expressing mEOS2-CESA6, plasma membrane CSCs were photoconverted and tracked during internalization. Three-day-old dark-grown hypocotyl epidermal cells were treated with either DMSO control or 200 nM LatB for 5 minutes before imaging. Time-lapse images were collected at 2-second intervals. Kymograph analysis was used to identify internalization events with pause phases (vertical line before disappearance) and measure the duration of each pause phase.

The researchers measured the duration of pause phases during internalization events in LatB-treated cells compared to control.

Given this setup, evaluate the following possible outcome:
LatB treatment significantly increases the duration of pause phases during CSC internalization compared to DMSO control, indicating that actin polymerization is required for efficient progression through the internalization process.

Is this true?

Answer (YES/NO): YES